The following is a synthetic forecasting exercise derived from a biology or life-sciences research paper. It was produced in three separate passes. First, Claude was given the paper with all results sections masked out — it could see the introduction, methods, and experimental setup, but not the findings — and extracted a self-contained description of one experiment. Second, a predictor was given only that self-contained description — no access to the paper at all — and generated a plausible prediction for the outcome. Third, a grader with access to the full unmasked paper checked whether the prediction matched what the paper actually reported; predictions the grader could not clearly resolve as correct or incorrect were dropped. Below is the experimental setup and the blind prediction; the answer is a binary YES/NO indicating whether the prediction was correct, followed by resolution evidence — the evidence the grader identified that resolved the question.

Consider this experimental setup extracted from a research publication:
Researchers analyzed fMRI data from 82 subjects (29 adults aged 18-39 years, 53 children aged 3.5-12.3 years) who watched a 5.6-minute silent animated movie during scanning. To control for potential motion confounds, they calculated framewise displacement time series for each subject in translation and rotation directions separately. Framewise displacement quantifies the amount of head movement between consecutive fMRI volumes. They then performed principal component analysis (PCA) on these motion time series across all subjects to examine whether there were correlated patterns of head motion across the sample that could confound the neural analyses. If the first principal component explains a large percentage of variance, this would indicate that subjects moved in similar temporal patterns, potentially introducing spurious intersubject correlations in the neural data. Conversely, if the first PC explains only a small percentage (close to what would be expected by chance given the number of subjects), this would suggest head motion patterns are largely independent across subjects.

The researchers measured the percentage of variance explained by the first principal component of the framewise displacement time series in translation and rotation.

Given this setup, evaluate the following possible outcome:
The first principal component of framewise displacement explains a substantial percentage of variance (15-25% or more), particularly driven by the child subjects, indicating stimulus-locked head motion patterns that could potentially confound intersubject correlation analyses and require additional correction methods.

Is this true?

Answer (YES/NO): NO